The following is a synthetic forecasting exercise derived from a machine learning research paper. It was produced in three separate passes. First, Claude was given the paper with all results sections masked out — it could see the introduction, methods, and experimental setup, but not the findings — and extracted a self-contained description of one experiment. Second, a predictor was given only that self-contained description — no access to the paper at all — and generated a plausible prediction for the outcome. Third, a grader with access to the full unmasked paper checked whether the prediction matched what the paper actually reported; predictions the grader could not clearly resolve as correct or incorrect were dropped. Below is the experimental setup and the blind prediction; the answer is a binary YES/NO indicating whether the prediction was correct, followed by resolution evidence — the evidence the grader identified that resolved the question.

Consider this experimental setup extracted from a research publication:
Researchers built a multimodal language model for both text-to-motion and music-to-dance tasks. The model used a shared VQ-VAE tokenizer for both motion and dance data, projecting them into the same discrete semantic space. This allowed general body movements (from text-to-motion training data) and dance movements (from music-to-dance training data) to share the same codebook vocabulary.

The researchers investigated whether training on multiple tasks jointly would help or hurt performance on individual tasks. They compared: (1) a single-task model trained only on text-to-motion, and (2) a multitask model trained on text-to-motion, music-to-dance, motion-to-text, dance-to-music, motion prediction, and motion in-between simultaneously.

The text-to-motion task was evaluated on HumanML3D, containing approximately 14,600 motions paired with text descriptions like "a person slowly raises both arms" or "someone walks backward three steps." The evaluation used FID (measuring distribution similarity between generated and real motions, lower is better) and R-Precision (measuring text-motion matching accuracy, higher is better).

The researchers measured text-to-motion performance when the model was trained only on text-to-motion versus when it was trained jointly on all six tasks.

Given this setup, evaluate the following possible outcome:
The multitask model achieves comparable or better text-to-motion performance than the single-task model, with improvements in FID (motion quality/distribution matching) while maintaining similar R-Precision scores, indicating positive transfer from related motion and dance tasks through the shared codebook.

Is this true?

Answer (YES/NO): NO